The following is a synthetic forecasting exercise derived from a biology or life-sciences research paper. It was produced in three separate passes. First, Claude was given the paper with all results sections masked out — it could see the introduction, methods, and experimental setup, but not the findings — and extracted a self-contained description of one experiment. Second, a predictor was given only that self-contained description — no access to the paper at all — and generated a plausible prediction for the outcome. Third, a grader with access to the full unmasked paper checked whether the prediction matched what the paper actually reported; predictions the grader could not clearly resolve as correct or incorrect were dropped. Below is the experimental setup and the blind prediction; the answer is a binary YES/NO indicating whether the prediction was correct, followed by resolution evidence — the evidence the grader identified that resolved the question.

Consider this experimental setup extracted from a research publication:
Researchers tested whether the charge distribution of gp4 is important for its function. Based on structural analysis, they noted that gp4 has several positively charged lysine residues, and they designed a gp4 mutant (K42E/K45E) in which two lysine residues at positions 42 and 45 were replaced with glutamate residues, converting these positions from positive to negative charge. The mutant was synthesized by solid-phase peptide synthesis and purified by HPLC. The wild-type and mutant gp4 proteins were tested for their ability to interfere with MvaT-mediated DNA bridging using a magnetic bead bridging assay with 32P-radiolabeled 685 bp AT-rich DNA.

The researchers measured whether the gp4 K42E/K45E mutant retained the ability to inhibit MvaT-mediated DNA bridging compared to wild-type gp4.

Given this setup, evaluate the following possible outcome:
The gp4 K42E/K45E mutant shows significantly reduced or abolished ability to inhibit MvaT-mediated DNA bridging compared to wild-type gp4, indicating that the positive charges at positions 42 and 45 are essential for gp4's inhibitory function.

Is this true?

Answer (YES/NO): YES